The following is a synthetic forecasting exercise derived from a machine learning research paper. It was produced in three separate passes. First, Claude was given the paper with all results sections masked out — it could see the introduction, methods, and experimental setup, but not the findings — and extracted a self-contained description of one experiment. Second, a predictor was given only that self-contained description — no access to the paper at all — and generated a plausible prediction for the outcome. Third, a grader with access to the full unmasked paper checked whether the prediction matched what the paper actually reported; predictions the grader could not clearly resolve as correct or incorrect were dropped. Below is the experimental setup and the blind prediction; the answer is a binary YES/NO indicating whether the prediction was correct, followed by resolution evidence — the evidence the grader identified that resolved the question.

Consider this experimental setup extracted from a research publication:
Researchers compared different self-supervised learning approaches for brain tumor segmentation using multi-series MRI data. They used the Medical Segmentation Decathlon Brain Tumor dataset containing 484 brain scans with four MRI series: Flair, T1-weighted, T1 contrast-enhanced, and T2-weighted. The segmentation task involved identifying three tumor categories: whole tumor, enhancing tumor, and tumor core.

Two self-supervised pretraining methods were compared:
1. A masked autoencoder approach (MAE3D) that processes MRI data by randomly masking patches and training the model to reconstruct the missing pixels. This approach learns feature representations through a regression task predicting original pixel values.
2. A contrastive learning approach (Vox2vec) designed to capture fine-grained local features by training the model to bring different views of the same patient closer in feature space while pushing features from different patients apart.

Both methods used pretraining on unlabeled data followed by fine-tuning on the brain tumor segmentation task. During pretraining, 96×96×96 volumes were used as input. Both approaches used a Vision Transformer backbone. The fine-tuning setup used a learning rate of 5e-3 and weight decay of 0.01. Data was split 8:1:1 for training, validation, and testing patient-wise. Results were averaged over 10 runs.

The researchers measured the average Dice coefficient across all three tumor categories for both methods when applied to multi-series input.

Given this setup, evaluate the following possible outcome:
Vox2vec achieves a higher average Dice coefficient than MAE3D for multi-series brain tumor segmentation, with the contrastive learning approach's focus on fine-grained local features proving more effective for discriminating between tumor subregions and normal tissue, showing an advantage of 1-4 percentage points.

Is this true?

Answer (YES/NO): NO